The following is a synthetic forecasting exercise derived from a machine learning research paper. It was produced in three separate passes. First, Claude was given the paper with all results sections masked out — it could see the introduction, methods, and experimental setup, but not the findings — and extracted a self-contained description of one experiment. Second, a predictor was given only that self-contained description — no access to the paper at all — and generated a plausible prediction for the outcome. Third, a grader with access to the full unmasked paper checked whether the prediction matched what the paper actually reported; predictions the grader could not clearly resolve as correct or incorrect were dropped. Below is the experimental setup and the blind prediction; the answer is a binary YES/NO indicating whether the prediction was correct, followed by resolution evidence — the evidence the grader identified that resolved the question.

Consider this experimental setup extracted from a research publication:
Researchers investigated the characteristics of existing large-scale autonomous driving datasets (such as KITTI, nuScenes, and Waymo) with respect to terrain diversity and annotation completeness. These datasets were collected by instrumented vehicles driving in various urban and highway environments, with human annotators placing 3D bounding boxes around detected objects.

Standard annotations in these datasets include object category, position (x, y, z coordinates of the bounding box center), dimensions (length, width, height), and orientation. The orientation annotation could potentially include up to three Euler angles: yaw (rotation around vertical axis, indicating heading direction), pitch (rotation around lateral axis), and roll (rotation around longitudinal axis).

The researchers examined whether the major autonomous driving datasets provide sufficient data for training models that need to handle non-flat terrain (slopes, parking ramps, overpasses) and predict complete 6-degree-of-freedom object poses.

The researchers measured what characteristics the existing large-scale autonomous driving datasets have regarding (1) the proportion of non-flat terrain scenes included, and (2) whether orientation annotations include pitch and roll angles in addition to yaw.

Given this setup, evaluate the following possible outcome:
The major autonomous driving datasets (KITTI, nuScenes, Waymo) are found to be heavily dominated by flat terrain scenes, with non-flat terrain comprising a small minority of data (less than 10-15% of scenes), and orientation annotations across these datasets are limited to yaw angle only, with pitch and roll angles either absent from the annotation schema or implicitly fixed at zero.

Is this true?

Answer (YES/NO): NO